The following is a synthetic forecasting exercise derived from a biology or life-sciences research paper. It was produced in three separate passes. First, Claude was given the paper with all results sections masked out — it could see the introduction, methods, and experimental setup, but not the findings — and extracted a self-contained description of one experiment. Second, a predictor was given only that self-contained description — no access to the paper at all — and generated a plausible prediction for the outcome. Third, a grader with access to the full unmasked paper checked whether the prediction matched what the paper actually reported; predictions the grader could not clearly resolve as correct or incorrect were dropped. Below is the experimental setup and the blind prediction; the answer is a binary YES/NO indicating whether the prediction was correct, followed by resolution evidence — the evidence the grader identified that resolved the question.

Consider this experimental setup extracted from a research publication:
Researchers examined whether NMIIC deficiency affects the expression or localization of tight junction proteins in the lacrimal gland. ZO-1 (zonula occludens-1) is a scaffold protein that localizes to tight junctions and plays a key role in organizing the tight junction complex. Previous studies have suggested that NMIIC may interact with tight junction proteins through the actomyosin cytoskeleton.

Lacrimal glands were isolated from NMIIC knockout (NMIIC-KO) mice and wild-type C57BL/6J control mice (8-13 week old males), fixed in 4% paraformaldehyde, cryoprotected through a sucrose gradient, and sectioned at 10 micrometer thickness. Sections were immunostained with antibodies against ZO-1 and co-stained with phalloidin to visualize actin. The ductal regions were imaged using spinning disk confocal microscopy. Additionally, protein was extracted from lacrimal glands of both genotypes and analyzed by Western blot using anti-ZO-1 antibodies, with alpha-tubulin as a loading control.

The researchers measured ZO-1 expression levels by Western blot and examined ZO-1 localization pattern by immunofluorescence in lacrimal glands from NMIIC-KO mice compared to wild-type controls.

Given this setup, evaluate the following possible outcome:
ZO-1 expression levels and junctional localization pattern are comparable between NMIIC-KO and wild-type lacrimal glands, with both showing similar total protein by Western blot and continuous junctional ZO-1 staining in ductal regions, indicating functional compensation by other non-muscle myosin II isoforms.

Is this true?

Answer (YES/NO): NO